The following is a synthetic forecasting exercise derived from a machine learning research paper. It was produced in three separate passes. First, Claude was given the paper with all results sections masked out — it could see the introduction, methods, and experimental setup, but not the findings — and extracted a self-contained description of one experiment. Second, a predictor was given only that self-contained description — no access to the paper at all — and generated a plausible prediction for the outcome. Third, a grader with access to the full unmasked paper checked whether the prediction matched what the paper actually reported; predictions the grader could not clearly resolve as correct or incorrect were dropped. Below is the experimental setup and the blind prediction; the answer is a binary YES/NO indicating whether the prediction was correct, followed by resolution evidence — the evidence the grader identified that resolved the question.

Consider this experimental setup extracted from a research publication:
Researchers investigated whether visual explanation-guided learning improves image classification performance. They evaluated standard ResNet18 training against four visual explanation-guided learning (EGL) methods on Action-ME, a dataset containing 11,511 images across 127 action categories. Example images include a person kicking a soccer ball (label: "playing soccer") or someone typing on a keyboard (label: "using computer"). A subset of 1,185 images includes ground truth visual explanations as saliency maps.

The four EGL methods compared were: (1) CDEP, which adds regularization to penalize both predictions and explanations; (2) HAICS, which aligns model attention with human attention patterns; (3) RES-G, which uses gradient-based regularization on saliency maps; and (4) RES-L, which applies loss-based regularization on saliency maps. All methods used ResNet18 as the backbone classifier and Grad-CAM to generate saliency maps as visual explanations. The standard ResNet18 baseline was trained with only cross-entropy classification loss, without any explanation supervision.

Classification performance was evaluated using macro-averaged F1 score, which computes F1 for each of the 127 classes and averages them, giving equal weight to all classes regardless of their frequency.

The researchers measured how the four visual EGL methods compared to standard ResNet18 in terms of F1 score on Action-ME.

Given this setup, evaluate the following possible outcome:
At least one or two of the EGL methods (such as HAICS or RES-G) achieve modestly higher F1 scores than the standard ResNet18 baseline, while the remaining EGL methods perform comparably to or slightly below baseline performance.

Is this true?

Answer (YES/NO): NO